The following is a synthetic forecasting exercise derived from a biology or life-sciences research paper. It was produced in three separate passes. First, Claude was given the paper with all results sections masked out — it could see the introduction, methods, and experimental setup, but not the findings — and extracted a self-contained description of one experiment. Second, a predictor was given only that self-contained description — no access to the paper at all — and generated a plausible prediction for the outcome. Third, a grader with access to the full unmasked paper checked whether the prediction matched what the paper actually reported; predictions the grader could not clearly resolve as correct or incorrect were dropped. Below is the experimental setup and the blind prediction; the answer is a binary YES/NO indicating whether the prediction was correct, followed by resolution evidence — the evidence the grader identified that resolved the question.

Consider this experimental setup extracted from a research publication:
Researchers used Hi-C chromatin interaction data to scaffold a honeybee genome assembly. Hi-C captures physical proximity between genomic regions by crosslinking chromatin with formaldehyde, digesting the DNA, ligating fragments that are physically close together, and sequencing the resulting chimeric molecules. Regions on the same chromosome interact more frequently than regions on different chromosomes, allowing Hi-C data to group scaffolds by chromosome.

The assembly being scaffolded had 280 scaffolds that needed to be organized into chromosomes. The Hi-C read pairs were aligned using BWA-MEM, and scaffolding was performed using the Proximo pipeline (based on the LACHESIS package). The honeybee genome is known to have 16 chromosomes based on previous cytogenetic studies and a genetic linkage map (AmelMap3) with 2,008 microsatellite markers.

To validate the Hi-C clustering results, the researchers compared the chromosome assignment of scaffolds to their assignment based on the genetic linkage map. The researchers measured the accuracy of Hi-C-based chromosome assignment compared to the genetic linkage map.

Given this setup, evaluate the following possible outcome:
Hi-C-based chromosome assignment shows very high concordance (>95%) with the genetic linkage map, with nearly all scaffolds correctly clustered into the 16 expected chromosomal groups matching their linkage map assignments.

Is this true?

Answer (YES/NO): YES